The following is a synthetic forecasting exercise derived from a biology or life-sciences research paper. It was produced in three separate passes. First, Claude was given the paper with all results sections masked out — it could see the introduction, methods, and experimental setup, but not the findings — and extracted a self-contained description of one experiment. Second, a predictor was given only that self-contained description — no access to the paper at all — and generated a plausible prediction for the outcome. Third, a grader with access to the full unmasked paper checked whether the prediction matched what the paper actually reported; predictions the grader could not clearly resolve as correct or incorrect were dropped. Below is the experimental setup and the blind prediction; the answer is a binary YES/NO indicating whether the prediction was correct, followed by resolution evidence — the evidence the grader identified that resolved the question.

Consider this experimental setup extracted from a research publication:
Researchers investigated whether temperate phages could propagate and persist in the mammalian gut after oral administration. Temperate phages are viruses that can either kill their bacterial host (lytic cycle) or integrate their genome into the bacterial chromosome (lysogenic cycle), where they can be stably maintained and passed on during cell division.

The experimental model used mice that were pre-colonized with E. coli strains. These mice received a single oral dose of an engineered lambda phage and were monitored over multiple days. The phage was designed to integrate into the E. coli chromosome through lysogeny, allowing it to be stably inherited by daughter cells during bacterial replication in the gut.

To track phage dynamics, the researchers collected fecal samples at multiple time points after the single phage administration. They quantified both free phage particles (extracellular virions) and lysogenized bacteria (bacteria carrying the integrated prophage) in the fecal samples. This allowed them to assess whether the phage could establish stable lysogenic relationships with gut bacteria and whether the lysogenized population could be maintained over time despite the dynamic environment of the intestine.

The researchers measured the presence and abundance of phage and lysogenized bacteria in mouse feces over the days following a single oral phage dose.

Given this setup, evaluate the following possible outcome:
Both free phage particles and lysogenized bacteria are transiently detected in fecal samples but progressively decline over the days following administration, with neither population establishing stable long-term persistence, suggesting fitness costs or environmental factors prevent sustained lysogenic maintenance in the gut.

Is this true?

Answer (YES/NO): NO